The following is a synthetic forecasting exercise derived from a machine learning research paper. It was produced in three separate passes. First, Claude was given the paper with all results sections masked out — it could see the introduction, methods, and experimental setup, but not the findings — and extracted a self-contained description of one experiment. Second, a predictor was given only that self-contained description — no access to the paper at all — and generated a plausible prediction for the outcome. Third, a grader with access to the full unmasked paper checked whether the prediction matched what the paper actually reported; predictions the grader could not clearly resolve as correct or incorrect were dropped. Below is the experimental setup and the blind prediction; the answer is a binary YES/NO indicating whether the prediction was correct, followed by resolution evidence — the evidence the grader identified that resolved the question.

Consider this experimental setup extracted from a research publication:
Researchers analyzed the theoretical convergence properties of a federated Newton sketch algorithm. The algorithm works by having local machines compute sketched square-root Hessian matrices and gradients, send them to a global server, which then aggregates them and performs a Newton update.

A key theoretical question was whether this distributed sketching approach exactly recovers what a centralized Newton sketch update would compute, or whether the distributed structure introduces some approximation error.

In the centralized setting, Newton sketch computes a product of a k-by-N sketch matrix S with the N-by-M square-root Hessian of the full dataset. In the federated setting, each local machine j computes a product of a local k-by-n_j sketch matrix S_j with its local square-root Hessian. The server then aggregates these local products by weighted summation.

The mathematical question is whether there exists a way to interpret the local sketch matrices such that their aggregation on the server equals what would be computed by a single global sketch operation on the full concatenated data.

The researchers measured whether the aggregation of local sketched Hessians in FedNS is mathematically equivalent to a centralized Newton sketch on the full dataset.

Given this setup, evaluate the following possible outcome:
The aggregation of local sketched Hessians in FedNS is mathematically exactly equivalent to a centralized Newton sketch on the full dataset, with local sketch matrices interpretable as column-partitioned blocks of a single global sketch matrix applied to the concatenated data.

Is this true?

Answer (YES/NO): YES